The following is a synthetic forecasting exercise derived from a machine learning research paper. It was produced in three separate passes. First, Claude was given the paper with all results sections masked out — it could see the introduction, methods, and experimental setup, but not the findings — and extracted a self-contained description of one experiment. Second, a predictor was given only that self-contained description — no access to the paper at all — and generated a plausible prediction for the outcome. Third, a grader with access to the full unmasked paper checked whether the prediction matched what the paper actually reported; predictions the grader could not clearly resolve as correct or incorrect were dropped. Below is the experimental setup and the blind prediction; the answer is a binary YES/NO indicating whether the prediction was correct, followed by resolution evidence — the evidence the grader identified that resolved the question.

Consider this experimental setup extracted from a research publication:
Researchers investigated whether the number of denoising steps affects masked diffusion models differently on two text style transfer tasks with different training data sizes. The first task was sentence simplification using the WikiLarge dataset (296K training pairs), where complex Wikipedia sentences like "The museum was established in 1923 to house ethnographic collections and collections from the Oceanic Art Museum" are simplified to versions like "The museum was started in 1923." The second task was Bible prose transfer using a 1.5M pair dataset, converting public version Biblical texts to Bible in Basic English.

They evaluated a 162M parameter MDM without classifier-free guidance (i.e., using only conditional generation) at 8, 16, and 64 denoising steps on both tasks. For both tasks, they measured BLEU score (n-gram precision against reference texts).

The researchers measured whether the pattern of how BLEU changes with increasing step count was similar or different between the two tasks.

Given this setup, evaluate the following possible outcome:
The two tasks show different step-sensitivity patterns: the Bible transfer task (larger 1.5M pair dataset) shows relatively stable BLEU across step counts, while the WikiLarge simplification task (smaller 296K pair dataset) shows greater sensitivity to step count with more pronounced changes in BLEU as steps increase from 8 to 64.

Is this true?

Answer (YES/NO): NO